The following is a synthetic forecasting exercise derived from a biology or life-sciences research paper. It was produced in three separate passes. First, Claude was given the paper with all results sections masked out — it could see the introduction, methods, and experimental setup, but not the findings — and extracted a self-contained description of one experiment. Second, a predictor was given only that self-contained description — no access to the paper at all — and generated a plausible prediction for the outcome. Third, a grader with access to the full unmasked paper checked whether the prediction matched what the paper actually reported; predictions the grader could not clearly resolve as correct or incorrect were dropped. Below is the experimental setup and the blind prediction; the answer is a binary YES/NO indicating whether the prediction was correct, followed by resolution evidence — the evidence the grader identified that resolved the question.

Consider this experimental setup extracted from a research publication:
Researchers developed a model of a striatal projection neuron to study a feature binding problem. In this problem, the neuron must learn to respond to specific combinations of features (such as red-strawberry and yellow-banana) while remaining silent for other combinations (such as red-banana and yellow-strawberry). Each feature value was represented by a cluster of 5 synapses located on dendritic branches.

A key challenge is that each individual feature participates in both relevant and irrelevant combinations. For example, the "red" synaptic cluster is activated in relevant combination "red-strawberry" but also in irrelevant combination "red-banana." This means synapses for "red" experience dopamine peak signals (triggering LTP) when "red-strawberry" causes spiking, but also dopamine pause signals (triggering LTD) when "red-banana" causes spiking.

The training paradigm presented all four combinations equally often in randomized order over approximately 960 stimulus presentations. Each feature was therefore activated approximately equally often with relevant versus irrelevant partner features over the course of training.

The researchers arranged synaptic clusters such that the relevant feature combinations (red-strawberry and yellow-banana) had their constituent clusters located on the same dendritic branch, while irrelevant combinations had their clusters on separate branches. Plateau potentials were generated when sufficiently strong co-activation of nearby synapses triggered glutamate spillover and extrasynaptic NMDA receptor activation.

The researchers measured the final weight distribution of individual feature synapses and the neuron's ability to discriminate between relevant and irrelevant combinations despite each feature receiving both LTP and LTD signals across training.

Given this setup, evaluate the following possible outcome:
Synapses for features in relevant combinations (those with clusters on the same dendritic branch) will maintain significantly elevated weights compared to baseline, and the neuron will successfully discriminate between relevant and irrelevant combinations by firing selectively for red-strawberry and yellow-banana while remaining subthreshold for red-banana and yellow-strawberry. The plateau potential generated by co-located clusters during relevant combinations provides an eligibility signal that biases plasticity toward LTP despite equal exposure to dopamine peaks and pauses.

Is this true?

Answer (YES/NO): YES